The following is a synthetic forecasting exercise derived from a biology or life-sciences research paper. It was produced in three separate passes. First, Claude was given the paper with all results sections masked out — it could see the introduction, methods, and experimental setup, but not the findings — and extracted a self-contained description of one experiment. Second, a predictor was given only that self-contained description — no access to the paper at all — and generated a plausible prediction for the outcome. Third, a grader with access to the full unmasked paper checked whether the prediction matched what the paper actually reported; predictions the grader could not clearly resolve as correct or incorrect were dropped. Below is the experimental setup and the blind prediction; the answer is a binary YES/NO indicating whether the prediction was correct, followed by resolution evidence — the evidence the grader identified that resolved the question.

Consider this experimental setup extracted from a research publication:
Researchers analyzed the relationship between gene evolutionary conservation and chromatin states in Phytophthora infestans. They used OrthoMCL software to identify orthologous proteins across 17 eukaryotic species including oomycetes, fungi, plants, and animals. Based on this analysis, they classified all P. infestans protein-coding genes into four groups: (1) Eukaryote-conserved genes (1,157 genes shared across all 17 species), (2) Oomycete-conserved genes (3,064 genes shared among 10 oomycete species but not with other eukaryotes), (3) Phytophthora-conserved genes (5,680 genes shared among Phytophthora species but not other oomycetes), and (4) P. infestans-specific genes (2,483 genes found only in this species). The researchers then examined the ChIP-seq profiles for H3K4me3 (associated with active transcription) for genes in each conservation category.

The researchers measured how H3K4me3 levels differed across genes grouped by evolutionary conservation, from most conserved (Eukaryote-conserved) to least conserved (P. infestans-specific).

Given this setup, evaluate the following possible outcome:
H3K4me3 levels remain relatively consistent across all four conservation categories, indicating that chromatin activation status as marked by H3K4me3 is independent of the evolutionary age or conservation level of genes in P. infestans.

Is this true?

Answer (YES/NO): NO